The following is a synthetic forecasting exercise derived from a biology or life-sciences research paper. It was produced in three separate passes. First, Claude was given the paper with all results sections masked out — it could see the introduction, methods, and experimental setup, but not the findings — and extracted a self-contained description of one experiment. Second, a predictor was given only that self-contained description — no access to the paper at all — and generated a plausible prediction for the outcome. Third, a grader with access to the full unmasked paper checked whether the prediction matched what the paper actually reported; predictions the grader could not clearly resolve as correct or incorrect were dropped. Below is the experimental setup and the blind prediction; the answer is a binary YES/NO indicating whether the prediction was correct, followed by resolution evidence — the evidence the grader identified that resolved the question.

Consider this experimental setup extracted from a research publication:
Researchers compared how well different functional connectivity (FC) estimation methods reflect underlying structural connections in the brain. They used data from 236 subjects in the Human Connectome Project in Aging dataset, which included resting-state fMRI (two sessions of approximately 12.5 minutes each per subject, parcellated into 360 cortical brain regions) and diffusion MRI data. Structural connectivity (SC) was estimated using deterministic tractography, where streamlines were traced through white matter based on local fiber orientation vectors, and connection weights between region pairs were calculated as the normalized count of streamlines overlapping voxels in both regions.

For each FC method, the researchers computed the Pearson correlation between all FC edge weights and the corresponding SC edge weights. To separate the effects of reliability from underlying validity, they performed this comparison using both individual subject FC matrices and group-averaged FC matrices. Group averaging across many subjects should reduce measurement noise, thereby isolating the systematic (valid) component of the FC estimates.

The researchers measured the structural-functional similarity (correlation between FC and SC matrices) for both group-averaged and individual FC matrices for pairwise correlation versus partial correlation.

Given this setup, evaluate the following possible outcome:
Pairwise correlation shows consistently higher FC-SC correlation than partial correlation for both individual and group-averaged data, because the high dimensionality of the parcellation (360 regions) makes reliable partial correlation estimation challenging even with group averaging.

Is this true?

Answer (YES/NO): NO